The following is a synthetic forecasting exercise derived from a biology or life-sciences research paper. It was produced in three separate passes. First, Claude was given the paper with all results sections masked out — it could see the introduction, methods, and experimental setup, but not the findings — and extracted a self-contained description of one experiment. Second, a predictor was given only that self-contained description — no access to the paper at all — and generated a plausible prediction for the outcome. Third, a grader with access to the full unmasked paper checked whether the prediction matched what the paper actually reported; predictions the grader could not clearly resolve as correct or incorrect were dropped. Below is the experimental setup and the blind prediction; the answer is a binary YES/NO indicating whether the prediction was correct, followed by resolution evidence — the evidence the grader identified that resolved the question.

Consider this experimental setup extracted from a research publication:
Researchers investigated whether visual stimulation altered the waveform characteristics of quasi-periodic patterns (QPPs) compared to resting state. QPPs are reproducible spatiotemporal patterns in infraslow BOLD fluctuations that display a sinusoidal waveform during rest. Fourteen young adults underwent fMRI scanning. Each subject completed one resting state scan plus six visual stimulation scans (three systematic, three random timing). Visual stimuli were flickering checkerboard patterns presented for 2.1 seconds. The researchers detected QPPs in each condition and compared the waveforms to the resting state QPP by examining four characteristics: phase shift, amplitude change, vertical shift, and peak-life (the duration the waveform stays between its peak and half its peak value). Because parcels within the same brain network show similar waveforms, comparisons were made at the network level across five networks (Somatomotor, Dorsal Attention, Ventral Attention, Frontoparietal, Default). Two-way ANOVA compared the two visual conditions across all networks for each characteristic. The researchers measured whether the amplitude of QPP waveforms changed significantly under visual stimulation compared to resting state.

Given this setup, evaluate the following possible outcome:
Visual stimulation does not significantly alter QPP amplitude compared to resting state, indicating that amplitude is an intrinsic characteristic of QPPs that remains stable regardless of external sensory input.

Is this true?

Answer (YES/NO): NO